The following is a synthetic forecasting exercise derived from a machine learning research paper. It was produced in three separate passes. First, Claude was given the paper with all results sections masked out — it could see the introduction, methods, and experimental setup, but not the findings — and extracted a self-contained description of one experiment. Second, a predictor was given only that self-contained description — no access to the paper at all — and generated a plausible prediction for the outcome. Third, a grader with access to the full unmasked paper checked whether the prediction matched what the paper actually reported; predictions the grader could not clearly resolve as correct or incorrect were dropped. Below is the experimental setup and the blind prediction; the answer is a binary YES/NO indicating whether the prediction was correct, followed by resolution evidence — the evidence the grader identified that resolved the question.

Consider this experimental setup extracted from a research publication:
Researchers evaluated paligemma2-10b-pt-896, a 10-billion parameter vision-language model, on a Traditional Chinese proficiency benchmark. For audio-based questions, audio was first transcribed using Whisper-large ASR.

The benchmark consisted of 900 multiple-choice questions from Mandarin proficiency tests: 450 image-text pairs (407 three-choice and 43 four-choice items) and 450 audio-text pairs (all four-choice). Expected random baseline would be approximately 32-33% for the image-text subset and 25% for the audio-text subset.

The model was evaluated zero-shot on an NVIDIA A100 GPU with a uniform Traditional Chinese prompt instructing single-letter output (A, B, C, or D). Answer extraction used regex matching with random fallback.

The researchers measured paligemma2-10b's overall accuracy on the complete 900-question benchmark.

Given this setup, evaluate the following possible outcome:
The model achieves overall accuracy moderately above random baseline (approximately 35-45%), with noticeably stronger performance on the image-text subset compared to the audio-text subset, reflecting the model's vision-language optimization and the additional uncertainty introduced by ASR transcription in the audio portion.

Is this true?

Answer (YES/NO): NO